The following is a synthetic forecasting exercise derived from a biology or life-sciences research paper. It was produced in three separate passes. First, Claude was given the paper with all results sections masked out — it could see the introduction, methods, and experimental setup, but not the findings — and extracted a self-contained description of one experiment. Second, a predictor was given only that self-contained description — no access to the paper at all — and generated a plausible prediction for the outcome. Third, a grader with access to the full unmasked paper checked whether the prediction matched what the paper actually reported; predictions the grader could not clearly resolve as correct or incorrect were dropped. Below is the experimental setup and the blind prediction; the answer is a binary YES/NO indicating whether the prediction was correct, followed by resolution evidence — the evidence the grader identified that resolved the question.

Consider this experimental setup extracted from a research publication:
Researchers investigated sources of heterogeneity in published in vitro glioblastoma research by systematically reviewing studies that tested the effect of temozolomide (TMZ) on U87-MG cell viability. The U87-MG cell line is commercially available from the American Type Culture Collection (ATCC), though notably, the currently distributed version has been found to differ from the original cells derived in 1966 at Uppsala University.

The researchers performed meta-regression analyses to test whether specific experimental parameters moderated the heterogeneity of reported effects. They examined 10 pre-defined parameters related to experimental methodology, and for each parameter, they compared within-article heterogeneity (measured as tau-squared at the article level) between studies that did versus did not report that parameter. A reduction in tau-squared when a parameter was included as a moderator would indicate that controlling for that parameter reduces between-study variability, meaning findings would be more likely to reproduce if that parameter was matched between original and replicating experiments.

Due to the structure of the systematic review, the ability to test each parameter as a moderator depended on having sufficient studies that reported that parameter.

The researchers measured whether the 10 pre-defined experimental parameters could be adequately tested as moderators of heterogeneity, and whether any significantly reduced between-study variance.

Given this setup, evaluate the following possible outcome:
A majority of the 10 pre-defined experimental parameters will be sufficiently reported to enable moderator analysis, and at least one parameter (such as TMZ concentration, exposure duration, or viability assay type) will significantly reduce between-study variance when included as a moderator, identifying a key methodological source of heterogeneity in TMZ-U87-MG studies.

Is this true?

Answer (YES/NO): NO